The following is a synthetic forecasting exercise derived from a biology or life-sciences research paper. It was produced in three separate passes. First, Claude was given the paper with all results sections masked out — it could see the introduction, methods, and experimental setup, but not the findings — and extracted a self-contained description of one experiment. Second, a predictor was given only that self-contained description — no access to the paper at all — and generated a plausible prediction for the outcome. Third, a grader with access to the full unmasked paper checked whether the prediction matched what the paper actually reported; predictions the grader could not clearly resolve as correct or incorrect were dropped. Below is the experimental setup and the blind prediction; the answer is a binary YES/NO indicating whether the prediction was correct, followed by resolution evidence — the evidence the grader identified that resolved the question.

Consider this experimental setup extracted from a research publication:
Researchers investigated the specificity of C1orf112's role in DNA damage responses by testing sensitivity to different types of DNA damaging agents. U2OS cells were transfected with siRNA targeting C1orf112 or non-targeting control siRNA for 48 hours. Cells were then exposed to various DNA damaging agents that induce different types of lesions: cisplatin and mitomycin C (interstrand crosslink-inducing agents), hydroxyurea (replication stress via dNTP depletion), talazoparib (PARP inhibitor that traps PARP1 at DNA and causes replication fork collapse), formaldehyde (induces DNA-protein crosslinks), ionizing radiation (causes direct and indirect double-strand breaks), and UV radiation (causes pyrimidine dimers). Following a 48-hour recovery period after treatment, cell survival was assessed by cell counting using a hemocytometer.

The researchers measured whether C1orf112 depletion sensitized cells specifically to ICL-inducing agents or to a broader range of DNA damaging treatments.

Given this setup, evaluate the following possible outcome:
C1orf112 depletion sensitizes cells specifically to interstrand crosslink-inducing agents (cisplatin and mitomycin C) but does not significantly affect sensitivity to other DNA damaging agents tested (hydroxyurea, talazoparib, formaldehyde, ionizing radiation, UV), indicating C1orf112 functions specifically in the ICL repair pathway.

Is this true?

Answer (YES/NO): NO